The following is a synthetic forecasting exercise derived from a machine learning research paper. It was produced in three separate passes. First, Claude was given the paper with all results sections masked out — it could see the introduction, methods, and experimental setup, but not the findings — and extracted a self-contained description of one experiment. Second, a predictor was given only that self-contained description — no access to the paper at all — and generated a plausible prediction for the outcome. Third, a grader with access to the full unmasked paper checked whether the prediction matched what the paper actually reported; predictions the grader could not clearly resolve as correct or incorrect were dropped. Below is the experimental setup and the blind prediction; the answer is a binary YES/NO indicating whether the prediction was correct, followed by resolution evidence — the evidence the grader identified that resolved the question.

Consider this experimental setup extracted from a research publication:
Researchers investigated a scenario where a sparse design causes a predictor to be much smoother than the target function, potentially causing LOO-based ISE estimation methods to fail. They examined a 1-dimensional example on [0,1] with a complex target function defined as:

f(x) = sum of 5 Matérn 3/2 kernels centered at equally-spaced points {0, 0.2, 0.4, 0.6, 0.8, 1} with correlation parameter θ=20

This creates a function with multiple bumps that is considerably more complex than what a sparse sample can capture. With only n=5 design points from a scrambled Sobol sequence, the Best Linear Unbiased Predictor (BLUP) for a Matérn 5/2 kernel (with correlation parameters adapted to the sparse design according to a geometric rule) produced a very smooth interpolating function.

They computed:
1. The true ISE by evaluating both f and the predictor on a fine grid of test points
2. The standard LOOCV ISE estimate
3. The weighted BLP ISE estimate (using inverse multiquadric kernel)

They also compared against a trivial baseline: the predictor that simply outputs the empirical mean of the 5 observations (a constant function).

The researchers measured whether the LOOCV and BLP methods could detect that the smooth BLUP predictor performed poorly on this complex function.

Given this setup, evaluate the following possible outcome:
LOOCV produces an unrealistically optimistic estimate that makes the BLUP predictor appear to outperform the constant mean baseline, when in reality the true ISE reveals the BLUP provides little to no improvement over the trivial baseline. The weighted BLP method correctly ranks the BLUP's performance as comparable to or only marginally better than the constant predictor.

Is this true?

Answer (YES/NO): NO